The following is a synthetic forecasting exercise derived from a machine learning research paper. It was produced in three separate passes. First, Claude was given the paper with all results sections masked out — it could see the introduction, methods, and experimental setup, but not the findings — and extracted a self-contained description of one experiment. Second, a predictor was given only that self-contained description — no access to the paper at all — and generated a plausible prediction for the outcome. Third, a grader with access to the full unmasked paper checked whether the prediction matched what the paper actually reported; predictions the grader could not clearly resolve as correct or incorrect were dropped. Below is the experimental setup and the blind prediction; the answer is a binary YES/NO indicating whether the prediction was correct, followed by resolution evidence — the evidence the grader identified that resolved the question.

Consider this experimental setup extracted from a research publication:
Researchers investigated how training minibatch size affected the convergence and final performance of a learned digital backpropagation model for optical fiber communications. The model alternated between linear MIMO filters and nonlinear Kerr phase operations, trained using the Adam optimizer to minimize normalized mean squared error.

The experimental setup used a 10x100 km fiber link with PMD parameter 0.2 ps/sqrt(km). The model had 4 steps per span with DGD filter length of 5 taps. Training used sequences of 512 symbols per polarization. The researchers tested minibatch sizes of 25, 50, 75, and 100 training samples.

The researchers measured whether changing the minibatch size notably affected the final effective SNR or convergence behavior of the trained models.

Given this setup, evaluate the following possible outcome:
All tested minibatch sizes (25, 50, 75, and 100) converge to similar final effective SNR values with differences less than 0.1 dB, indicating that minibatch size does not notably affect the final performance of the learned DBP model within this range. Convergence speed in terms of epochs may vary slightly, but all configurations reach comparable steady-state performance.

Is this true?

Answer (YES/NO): YES